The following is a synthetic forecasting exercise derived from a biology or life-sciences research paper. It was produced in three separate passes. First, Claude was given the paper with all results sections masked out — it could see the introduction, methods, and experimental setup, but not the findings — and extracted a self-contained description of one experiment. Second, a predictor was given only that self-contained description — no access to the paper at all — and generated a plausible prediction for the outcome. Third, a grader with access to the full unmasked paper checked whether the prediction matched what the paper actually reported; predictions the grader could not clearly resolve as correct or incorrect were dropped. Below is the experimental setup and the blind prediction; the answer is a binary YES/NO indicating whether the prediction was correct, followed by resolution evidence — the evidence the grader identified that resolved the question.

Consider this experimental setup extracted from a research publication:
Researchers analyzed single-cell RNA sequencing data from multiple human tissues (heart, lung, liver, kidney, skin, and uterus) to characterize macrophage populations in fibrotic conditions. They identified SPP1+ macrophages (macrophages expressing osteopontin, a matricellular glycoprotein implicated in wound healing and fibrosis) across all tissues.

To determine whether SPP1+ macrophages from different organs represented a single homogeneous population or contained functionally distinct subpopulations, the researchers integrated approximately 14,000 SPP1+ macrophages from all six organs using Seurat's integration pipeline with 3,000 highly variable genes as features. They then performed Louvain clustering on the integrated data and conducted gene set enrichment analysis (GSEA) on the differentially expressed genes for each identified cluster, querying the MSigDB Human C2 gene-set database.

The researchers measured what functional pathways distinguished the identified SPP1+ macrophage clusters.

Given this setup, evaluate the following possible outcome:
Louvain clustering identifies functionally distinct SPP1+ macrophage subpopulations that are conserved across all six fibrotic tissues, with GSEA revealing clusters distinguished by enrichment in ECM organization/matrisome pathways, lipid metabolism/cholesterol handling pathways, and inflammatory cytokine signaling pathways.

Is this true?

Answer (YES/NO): NO